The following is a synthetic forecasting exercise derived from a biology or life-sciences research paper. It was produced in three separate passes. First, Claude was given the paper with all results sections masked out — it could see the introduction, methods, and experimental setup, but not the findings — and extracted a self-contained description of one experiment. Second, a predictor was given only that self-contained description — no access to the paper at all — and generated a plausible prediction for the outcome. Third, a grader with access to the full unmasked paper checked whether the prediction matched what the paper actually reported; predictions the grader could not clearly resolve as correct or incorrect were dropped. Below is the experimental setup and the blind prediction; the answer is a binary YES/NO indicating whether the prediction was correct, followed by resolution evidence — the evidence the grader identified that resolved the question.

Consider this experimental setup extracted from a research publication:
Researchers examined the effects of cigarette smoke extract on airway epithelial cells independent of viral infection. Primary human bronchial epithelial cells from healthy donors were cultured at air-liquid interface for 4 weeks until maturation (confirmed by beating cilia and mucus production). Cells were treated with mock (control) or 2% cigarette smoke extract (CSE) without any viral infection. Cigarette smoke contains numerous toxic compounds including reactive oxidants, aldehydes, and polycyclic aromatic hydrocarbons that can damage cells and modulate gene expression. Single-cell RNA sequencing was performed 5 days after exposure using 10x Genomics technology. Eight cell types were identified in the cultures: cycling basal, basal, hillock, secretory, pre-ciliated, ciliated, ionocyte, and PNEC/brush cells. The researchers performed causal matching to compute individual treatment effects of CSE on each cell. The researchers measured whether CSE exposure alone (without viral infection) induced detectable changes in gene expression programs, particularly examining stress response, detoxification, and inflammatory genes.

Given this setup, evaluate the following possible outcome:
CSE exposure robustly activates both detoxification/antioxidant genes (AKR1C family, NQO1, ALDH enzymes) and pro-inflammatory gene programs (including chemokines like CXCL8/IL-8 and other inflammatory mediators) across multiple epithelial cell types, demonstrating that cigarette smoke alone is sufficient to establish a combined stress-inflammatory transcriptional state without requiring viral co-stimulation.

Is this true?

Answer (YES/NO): NO